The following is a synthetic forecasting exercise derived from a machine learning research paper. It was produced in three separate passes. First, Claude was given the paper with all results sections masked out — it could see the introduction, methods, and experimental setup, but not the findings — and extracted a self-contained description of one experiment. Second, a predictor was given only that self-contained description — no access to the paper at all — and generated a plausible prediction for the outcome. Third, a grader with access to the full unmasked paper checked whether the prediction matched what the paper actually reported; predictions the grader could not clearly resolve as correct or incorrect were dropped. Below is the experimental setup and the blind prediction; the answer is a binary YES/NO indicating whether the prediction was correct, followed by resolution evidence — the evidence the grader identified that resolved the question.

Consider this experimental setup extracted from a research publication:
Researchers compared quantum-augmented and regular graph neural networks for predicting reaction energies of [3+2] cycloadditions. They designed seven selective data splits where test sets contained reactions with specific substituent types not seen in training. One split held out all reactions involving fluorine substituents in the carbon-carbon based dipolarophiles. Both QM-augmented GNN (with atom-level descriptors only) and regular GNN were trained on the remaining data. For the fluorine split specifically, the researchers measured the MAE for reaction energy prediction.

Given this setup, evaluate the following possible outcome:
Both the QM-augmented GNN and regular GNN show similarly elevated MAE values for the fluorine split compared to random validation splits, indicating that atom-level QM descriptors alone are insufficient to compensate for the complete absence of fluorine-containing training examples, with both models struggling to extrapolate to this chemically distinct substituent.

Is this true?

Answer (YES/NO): NO